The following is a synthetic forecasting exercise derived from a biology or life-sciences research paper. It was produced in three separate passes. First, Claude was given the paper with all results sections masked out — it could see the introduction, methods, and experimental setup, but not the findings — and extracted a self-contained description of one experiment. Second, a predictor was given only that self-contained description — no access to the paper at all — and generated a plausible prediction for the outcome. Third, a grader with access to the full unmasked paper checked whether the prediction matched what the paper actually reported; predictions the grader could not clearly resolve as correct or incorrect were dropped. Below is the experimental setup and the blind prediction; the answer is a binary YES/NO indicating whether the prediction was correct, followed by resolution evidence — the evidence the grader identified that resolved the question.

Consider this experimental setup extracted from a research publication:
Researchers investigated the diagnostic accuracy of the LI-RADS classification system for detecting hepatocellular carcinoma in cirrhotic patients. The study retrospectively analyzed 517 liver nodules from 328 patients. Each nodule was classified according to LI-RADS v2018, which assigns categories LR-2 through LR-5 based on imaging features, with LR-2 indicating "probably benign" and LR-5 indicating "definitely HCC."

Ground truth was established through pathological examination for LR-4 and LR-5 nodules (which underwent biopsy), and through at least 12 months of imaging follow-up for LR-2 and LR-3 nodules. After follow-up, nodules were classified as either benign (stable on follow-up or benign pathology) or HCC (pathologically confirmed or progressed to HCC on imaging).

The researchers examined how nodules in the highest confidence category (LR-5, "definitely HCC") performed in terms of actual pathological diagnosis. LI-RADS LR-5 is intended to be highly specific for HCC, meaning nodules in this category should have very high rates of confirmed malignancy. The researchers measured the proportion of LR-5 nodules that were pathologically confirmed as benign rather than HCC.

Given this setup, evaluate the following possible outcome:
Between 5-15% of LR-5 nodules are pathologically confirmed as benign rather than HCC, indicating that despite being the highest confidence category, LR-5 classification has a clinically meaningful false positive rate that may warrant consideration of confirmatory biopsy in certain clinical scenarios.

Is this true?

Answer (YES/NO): YES